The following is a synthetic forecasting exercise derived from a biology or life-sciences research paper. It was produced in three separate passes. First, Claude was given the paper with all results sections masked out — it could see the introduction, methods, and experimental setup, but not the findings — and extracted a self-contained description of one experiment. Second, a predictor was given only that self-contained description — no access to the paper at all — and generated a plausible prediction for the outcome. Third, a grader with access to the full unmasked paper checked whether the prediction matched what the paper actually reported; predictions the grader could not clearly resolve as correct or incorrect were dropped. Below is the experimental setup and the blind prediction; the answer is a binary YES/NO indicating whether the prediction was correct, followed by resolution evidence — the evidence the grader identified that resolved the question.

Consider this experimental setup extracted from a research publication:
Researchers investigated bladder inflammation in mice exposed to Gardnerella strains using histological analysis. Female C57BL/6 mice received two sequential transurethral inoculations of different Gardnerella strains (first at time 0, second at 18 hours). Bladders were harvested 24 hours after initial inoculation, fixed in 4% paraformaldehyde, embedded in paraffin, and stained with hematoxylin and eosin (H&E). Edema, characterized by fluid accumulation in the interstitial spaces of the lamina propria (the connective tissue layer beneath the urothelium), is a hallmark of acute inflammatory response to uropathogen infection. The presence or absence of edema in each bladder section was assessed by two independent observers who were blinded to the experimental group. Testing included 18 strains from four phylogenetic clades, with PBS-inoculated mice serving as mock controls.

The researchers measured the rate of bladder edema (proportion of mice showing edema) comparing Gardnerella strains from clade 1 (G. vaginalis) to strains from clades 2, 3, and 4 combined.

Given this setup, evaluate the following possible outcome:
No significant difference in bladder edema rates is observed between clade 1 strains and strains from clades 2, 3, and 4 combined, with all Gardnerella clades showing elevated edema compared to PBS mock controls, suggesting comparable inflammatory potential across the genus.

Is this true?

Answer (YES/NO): NO